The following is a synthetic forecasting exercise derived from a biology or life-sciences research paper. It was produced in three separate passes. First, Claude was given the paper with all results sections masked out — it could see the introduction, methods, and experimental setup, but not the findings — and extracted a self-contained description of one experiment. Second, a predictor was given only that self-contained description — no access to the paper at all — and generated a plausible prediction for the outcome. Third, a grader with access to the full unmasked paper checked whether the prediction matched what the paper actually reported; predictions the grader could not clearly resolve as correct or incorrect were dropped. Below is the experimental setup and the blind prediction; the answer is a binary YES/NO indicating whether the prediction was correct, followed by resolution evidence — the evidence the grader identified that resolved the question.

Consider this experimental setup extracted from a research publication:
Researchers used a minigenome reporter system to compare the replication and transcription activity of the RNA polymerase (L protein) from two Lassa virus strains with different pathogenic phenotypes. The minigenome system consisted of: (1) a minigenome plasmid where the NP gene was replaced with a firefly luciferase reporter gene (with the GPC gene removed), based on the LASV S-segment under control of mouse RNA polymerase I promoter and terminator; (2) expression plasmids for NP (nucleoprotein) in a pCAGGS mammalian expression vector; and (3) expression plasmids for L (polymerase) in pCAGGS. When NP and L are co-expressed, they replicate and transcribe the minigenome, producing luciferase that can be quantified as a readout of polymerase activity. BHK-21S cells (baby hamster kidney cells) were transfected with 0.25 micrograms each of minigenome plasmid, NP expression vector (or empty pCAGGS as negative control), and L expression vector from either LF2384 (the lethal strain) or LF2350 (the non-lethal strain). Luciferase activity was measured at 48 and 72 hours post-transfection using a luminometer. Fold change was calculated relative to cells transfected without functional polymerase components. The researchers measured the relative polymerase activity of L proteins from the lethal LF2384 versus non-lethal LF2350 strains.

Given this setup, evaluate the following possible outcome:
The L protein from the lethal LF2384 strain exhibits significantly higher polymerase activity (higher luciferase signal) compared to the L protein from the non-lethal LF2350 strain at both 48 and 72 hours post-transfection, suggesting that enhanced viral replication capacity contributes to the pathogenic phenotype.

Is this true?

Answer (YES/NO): NO